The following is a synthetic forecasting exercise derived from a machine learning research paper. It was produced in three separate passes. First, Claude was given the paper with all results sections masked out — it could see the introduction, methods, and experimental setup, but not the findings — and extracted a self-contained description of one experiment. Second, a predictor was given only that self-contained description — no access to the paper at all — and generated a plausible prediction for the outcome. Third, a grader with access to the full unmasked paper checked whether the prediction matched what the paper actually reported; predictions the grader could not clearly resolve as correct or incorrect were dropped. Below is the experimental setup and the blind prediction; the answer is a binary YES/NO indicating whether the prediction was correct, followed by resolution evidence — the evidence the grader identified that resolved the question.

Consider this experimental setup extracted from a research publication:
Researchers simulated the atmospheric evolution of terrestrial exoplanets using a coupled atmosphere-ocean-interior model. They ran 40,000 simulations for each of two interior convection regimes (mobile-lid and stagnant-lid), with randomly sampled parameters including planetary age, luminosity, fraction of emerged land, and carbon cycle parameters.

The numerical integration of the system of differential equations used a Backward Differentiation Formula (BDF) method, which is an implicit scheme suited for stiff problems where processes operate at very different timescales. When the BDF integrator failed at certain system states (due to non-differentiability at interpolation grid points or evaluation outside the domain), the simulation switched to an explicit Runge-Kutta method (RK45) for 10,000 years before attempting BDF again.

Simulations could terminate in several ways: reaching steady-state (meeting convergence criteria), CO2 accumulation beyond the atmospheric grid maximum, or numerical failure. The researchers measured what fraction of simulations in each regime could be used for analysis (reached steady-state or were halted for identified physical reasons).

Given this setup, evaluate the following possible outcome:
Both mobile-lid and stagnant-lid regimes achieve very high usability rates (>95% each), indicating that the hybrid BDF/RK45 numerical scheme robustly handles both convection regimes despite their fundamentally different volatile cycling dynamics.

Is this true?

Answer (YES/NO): YES